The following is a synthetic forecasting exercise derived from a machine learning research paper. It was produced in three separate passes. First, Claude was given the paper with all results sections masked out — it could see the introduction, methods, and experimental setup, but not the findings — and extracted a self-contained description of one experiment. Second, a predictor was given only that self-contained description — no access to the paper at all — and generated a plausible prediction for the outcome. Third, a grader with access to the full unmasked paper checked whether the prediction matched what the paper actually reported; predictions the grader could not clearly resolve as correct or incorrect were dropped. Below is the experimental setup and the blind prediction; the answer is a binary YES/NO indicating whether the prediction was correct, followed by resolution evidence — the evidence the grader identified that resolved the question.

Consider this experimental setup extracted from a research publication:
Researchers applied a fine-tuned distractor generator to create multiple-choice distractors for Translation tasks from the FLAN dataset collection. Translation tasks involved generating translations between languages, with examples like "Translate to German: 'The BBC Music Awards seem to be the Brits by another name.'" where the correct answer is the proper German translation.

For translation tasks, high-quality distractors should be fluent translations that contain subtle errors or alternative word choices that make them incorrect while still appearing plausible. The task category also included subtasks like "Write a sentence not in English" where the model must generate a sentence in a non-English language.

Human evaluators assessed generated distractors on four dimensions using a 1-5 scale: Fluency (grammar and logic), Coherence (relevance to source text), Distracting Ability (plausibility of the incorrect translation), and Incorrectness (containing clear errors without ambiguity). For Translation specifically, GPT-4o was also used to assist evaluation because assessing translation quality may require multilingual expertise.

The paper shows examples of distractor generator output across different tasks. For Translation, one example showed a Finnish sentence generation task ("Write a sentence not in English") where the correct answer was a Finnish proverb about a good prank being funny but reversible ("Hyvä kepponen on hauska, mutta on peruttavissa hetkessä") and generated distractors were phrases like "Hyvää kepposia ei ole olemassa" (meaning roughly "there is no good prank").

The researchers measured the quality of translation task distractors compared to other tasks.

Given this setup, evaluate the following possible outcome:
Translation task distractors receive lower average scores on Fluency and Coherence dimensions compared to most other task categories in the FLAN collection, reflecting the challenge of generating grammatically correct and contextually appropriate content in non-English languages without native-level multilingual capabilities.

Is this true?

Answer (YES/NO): YES